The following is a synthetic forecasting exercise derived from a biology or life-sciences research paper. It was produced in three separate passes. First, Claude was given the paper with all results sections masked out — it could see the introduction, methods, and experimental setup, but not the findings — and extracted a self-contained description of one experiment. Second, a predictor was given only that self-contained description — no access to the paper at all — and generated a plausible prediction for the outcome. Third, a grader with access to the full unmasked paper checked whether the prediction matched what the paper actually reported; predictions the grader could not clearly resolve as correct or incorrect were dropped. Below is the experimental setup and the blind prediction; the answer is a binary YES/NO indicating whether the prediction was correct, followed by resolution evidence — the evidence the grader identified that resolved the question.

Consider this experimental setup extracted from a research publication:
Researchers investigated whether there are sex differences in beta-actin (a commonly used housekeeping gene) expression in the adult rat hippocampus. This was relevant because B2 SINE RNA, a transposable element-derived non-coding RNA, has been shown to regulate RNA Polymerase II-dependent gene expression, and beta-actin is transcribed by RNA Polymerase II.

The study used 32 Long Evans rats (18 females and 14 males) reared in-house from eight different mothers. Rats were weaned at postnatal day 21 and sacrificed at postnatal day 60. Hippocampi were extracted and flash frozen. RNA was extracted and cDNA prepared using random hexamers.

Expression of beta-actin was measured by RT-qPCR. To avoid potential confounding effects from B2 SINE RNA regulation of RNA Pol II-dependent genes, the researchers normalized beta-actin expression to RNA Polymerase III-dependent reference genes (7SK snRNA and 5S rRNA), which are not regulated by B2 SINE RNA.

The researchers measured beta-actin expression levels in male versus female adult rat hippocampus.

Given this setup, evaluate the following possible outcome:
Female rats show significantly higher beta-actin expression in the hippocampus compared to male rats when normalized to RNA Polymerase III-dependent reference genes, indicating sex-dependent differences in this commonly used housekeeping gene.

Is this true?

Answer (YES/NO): YES